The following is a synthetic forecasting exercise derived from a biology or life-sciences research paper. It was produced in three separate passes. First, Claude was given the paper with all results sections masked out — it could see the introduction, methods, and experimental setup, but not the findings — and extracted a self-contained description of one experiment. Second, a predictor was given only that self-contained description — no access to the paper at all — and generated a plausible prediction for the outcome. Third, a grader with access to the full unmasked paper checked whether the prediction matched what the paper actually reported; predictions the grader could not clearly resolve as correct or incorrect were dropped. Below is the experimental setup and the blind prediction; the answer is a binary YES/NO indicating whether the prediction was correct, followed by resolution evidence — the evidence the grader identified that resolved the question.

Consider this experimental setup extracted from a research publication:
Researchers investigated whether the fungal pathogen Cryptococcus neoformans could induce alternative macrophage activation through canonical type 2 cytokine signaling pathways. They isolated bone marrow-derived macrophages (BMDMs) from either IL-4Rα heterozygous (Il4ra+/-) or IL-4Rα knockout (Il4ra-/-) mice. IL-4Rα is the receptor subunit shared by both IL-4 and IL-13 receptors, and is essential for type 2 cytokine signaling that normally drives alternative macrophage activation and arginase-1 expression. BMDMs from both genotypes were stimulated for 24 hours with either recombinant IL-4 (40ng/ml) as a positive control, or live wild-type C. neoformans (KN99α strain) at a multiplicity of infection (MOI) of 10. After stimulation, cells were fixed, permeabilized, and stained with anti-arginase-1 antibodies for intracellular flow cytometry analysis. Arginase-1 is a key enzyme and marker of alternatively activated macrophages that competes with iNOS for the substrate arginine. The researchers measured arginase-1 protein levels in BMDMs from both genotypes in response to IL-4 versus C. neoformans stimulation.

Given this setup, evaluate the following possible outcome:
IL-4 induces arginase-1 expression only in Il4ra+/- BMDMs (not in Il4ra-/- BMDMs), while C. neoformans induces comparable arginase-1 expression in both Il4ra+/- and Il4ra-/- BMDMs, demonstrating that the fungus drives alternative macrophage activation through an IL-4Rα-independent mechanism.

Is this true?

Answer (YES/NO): YES